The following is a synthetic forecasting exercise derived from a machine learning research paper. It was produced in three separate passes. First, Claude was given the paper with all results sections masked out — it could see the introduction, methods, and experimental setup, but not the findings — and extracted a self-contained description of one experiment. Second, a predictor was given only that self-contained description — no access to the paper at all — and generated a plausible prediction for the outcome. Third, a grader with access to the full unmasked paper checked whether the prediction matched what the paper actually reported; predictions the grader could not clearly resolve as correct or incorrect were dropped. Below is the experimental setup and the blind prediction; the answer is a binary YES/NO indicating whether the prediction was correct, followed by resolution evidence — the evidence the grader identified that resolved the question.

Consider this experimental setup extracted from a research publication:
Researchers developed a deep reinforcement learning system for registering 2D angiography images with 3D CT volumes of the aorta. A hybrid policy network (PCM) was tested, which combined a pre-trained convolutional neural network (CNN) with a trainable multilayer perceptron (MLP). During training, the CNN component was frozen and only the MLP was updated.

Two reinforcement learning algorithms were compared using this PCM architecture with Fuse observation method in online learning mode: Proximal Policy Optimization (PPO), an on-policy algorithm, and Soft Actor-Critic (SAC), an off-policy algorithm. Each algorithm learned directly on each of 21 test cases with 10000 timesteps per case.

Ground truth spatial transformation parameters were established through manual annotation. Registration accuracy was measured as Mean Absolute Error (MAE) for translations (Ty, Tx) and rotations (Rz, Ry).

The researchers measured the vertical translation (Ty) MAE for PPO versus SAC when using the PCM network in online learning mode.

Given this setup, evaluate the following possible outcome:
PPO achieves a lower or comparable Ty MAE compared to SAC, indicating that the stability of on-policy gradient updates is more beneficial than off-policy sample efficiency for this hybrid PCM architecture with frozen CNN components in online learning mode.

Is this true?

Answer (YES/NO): YES